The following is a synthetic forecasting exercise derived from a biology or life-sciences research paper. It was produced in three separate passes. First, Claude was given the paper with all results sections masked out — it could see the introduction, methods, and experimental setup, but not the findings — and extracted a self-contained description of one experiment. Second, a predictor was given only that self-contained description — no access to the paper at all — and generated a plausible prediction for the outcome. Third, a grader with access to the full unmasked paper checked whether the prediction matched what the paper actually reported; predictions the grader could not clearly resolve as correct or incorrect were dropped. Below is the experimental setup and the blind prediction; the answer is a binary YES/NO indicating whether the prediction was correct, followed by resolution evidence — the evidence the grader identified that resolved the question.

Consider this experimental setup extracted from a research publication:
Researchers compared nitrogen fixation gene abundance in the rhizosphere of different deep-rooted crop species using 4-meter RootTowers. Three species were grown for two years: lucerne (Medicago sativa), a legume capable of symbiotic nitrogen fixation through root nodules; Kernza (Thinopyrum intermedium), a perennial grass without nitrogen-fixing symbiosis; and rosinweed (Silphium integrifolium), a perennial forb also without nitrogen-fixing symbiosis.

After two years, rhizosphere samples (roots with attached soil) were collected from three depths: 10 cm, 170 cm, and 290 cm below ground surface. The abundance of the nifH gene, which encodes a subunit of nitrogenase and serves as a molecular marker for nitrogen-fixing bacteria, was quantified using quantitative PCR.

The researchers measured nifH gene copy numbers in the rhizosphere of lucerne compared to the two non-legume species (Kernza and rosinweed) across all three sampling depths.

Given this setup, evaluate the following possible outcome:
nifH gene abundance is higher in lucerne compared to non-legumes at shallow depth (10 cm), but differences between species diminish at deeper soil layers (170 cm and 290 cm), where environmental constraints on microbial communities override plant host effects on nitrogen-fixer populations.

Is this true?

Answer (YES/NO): NO